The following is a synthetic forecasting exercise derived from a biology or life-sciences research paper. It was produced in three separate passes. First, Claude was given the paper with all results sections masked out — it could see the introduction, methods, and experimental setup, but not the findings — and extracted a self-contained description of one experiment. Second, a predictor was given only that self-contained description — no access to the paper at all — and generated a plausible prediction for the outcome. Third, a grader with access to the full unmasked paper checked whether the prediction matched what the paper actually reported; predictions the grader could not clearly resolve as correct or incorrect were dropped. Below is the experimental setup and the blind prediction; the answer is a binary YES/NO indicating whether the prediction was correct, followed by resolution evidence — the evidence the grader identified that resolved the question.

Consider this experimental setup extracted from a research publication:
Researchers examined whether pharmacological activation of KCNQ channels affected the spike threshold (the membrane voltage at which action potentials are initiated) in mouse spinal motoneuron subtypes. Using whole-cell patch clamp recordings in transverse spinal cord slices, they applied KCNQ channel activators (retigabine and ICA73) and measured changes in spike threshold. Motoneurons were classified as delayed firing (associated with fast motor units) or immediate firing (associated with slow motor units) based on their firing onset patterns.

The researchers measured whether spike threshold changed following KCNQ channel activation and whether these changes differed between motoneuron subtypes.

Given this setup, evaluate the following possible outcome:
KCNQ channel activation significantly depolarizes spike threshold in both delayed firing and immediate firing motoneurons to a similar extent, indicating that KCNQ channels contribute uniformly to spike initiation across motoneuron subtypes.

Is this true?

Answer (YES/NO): NO